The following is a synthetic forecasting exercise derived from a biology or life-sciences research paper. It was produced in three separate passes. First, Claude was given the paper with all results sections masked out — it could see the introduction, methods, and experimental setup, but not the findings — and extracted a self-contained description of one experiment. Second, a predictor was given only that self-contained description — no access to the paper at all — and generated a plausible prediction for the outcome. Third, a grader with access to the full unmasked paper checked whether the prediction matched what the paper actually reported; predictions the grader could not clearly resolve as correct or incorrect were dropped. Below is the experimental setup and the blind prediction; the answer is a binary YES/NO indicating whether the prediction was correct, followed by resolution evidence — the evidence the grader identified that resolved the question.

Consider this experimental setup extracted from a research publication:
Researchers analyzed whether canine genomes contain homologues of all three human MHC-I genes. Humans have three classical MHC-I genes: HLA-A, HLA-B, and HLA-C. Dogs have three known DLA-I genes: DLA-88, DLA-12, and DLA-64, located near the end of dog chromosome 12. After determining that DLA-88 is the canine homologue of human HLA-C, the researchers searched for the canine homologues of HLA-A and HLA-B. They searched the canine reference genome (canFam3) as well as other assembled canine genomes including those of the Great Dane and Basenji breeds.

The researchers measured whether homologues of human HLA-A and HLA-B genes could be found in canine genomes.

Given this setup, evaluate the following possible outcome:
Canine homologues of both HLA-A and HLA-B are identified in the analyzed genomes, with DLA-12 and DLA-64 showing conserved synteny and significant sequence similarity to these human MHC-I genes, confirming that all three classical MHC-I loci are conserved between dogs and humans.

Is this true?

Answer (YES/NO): NO